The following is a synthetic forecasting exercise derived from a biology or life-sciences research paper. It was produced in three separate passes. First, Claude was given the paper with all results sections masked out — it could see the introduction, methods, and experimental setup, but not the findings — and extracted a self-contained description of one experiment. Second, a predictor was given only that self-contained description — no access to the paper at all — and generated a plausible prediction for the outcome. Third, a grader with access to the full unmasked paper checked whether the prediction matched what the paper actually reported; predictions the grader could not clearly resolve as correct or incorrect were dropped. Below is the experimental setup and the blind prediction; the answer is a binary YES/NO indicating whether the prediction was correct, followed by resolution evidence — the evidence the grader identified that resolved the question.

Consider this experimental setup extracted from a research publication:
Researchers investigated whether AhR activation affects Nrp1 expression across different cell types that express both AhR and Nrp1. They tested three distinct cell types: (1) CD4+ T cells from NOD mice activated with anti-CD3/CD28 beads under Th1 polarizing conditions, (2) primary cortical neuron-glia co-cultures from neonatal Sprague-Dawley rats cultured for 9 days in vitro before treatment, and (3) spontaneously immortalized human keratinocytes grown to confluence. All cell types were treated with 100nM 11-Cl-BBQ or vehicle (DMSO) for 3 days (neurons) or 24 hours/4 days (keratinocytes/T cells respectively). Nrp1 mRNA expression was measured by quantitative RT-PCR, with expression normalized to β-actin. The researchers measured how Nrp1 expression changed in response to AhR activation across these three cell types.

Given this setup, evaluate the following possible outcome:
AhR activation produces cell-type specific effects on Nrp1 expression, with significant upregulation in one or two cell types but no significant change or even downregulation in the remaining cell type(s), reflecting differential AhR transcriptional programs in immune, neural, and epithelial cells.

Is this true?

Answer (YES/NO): YES